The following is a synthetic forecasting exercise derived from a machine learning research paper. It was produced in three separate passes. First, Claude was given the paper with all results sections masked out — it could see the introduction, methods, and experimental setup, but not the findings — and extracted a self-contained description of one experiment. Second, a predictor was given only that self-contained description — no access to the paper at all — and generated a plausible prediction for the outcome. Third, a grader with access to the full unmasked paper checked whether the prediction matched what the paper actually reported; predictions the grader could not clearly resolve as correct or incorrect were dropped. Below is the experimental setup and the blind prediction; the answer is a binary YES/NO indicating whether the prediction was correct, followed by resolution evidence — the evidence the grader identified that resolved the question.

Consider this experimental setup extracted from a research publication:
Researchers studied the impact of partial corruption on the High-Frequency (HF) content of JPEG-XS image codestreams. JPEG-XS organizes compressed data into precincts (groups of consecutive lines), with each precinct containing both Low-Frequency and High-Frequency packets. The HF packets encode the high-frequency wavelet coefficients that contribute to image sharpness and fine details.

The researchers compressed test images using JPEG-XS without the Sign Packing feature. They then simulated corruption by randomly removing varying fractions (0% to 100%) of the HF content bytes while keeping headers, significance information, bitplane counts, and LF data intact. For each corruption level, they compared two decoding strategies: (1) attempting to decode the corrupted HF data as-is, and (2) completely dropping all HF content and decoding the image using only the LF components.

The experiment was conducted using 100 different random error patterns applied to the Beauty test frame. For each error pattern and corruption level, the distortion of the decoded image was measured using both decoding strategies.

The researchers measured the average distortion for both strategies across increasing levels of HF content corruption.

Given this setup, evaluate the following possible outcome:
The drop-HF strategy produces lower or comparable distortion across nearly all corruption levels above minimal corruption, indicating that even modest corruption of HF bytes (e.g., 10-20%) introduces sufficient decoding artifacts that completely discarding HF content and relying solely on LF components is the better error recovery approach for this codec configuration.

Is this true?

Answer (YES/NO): YES